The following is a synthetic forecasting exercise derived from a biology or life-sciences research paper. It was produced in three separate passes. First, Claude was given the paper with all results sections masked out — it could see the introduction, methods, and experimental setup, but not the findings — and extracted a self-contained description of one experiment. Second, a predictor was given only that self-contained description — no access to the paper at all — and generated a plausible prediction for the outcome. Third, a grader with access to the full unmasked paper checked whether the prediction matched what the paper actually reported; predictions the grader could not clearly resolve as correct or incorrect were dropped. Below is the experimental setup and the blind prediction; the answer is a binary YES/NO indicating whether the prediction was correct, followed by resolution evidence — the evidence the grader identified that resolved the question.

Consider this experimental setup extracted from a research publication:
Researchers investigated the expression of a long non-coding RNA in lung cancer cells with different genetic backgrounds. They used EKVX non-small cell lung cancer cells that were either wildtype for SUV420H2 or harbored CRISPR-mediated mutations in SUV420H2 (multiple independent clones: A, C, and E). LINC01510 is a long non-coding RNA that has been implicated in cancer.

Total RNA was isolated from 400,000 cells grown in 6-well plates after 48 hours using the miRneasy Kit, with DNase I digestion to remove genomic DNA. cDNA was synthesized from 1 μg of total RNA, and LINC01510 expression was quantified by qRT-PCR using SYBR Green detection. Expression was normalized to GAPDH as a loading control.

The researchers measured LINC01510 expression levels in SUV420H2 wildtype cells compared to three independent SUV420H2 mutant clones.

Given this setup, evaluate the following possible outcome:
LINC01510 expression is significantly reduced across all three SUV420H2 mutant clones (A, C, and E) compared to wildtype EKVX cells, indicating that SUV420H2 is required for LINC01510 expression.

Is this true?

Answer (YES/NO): NO